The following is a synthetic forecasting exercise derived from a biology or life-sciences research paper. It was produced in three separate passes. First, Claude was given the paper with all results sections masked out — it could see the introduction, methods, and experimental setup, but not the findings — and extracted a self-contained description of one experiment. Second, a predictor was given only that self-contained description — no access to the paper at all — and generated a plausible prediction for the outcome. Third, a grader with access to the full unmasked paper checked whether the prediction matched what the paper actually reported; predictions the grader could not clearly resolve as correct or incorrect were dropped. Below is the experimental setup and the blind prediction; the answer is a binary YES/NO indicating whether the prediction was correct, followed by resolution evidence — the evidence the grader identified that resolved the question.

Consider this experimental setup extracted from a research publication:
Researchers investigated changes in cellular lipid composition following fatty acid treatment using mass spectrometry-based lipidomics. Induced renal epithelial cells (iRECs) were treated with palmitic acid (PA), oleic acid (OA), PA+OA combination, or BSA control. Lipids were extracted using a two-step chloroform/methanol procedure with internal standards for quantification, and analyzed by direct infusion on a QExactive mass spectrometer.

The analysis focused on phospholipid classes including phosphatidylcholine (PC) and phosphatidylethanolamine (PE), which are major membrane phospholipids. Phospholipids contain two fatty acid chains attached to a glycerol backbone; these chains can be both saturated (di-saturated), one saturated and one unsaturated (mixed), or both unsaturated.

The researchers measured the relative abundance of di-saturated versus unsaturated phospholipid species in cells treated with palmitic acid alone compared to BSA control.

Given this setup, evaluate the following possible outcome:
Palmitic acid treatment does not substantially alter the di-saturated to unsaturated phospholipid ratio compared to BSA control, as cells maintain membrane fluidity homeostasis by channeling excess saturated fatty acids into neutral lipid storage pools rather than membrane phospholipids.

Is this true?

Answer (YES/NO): NO